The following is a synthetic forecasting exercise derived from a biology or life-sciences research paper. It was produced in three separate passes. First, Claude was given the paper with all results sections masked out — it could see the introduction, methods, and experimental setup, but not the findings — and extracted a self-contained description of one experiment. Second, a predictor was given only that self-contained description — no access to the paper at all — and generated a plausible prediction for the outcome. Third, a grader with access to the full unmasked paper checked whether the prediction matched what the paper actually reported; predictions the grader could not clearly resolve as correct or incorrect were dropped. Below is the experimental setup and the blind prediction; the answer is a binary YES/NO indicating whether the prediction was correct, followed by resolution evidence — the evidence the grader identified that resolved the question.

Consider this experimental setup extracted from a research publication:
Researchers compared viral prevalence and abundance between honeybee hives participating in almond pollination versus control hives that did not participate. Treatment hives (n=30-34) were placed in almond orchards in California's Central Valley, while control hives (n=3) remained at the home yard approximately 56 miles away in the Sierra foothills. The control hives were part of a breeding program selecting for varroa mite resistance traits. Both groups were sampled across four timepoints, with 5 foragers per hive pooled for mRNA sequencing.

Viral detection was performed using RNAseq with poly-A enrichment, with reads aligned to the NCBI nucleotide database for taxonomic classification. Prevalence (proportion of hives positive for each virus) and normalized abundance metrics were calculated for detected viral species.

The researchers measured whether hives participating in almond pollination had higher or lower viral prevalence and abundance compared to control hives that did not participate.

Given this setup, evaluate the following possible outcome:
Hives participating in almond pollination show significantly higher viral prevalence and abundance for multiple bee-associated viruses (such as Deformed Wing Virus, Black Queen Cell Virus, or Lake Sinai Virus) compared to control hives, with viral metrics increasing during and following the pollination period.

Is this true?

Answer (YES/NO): YES